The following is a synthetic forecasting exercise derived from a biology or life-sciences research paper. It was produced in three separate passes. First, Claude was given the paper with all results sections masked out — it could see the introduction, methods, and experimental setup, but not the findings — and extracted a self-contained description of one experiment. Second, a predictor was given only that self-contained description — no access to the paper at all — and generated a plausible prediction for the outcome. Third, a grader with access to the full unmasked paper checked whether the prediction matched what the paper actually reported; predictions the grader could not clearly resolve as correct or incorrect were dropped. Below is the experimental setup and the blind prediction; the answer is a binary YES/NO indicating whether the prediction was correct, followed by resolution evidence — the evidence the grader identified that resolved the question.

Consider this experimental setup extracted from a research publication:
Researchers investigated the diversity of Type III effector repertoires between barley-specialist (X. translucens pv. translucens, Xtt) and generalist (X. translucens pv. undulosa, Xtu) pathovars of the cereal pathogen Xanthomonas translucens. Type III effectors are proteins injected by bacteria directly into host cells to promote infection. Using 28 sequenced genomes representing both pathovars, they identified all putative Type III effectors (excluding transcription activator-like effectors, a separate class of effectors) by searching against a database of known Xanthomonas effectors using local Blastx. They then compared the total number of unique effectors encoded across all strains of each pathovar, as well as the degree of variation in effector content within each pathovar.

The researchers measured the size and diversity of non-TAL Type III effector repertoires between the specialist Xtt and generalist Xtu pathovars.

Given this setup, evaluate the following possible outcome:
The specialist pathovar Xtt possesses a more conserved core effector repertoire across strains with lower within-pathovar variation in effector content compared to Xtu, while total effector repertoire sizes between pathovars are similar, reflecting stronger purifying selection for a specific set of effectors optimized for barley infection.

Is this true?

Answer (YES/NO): NO